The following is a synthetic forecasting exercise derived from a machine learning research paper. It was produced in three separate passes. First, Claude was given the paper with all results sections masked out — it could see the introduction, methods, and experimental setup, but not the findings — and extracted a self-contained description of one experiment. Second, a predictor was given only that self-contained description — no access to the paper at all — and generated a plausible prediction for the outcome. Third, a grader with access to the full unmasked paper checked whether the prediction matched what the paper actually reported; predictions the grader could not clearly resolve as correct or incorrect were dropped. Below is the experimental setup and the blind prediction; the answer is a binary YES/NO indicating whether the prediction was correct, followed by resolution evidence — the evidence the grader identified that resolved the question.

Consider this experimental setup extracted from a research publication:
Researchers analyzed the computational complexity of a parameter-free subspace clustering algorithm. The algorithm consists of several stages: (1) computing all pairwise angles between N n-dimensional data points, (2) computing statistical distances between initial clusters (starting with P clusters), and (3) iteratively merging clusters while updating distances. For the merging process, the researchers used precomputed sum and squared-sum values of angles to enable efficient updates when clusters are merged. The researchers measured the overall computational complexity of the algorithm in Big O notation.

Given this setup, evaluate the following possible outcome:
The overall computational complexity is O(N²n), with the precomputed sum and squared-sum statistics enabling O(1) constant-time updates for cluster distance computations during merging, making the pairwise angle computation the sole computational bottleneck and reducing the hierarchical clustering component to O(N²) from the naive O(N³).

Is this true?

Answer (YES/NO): NO